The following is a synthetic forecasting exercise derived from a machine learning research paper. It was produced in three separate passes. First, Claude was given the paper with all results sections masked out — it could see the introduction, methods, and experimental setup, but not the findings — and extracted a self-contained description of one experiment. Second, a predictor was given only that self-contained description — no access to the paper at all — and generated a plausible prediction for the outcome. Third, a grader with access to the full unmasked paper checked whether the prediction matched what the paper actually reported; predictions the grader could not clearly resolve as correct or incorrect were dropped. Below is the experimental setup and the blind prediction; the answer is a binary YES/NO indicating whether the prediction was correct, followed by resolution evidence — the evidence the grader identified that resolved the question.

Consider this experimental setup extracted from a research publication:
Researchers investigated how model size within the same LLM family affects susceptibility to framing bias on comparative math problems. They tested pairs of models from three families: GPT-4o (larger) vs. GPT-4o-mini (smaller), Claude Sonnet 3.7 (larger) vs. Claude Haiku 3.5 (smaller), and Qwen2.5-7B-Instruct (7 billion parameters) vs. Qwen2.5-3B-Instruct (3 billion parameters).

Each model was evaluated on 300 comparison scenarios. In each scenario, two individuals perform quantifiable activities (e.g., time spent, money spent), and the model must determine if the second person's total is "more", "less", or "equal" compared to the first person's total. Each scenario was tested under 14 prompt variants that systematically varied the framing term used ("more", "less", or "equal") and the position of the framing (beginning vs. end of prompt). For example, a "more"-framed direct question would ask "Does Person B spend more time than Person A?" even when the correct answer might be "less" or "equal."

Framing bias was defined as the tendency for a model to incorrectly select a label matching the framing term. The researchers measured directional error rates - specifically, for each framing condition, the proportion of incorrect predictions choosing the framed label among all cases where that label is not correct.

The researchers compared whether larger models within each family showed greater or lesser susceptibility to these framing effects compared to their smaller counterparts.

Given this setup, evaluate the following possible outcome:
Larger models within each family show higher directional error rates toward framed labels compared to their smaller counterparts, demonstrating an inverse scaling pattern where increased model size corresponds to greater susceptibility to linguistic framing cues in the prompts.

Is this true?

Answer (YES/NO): NO